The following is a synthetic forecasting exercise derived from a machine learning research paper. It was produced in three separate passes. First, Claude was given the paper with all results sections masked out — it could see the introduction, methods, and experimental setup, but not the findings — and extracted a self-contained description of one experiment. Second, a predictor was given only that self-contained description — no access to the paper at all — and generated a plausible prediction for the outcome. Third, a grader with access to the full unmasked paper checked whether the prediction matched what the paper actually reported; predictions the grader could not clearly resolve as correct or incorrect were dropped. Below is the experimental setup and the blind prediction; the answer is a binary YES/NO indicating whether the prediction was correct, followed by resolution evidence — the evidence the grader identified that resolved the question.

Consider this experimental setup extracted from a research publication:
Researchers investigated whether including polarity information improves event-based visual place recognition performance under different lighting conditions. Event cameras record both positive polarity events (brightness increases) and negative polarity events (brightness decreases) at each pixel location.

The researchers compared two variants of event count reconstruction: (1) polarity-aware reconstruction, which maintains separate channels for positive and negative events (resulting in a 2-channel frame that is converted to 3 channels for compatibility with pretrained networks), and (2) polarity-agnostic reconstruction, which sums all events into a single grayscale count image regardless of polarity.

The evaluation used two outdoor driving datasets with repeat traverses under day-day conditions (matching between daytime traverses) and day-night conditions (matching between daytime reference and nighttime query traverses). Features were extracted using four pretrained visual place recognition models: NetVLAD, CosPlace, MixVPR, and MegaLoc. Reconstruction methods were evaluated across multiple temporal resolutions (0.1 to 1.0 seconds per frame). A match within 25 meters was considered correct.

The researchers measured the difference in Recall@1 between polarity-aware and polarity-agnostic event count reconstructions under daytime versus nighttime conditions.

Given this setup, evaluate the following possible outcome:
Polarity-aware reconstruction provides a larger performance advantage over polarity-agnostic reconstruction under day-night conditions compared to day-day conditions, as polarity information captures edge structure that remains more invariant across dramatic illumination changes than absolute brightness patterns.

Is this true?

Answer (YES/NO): NO